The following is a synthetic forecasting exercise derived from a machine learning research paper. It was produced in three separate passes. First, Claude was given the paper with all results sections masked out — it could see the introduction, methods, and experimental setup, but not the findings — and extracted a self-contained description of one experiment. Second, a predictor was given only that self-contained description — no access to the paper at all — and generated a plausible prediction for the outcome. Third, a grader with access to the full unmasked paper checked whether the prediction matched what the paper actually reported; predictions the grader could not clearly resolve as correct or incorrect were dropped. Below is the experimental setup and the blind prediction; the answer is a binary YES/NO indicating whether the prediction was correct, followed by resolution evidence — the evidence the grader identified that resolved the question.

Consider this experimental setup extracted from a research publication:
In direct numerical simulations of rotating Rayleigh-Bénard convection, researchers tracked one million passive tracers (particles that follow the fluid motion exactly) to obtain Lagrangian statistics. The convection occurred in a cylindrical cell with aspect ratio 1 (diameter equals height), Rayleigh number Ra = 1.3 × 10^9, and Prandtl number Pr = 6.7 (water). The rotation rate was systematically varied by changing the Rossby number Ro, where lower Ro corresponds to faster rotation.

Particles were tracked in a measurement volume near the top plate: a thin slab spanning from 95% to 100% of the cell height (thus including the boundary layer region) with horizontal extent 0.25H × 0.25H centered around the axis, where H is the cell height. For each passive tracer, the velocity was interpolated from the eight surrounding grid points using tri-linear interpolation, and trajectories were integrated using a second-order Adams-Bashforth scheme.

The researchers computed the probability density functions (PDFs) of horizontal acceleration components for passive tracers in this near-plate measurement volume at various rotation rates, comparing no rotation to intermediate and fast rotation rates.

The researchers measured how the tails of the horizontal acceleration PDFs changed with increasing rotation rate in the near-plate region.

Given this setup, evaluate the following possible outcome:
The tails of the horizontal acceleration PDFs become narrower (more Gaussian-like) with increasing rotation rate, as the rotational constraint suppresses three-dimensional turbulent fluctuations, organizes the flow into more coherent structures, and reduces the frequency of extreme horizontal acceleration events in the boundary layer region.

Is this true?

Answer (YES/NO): NO